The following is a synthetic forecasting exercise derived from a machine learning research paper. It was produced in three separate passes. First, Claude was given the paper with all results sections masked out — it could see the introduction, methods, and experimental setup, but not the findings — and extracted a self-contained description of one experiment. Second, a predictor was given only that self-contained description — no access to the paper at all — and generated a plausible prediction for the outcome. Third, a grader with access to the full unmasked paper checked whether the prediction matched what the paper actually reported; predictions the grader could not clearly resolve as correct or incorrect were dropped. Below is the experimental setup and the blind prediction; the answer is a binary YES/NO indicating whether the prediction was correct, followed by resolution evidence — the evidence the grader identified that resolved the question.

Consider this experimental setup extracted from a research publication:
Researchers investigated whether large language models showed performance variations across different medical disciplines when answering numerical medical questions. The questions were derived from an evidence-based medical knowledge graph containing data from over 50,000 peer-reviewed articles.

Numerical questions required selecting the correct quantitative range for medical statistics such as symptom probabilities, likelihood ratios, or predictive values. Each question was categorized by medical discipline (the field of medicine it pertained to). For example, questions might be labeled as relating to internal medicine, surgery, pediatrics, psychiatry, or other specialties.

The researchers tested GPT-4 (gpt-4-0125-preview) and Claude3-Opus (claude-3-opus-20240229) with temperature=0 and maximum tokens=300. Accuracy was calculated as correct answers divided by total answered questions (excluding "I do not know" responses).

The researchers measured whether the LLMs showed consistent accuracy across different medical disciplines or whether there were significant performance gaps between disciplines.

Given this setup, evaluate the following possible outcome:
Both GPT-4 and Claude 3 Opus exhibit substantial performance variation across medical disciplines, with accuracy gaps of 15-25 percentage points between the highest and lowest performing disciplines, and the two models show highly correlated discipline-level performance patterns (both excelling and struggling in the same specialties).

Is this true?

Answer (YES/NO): NO